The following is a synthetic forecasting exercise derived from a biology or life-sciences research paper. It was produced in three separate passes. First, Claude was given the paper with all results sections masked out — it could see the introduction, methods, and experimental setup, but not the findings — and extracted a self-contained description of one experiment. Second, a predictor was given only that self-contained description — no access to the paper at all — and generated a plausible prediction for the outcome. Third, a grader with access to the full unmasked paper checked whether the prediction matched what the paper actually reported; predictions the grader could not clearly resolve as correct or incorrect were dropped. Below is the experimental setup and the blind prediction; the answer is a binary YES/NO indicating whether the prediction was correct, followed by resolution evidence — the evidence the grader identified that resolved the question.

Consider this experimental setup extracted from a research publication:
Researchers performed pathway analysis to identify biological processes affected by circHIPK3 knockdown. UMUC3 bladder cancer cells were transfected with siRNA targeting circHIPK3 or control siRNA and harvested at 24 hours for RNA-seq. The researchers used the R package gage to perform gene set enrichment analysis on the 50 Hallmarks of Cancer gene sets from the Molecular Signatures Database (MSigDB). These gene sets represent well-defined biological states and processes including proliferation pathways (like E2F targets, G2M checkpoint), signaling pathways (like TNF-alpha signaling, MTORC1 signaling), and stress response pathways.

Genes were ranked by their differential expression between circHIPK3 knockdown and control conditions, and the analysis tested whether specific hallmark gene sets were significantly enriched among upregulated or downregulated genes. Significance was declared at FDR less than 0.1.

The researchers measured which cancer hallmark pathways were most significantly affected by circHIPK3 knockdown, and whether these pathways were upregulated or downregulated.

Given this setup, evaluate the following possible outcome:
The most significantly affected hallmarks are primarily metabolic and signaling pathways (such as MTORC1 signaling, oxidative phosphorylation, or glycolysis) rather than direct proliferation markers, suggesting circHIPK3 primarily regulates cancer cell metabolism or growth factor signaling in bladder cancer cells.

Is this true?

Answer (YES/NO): NO